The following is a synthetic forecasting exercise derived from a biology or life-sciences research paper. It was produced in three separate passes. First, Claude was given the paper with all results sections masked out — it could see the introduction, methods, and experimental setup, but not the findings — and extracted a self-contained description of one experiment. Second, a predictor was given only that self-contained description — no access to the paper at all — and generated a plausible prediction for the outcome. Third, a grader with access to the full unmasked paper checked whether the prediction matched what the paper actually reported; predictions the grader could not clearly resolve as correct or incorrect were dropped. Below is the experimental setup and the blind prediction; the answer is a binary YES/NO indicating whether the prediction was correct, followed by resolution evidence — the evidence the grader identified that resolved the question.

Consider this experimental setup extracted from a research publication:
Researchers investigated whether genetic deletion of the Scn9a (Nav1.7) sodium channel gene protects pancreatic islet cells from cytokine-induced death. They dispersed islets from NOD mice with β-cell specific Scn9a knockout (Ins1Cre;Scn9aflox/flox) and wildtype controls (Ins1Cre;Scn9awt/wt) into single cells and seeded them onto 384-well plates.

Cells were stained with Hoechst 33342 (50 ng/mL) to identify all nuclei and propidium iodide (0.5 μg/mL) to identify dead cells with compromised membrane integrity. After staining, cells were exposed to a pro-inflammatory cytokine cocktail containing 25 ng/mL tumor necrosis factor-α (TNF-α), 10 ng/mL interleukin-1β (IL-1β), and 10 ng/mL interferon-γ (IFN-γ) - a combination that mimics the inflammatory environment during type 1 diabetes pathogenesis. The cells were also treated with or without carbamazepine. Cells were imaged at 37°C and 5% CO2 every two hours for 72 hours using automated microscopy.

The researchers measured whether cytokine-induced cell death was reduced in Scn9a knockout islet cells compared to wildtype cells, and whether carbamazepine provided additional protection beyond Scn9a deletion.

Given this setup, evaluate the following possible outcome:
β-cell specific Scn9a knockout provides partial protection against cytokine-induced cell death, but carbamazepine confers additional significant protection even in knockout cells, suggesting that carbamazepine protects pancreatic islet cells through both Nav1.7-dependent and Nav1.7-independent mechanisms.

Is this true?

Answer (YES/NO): NO